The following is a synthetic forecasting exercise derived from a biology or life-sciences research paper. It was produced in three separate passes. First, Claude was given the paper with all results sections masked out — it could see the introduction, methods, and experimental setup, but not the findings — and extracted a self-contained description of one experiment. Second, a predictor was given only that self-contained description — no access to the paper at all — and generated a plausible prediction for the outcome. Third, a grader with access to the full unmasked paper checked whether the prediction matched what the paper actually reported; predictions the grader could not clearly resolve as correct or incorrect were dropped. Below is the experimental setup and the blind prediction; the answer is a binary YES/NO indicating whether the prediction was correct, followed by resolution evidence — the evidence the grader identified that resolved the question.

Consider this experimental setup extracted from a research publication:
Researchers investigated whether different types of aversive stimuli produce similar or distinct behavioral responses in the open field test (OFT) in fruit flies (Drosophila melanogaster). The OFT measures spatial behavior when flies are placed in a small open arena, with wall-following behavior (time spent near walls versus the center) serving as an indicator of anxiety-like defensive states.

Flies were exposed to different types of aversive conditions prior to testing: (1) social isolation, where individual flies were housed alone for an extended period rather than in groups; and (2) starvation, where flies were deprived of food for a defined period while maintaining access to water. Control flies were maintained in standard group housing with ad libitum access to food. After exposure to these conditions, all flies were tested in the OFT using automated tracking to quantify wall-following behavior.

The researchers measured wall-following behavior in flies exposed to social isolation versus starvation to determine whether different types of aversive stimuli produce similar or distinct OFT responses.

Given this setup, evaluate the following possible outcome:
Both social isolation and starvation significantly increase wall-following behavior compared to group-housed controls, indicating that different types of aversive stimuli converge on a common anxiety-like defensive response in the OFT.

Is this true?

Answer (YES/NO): YES